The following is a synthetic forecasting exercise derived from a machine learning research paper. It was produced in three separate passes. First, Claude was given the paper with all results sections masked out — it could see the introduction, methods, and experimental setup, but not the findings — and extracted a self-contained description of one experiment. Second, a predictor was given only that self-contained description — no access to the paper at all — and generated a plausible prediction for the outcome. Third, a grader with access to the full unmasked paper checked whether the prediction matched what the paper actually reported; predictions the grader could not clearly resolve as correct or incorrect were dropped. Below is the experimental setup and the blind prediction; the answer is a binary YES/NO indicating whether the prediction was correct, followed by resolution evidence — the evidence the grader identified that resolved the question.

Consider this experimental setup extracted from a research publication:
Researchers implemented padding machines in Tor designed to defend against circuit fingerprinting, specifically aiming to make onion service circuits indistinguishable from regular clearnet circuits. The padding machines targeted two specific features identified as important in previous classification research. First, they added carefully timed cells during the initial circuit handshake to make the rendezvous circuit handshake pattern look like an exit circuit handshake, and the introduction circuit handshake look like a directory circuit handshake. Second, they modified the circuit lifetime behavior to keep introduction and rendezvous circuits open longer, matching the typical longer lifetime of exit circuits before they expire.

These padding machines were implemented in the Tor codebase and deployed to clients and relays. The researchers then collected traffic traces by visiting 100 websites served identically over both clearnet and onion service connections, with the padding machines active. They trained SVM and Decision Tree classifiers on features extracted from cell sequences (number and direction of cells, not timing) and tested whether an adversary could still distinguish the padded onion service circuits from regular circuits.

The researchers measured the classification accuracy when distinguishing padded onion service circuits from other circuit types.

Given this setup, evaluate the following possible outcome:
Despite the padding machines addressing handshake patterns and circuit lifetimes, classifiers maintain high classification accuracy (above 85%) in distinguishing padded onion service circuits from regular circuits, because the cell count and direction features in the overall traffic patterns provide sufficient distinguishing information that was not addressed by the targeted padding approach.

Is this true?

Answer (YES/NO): YES